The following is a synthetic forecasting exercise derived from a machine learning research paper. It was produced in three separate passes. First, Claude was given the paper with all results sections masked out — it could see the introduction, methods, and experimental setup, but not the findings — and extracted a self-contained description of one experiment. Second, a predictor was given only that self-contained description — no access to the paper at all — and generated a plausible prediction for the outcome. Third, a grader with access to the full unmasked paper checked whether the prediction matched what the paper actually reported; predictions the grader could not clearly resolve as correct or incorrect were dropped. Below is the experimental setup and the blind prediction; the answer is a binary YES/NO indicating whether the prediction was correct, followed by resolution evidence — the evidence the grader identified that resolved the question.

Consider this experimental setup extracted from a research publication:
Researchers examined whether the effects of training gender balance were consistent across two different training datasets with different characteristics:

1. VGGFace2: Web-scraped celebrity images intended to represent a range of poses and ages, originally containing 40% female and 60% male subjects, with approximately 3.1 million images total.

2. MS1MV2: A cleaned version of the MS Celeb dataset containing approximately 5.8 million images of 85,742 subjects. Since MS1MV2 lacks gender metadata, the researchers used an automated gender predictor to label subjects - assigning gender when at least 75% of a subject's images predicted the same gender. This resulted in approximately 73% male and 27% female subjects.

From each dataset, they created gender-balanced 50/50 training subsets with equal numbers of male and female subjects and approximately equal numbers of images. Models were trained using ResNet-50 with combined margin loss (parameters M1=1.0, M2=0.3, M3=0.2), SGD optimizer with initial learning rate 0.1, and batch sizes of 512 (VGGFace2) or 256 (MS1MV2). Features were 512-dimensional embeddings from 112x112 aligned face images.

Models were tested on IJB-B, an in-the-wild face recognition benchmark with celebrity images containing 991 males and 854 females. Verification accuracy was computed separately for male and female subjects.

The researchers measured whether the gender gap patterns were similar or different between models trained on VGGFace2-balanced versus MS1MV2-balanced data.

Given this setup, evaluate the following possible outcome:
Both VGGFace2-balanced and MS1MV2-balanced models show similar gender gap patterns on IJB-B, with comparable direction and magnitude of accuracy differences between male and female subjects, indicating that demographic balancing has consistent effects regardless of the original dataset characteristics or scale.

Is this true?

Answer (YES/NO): NO